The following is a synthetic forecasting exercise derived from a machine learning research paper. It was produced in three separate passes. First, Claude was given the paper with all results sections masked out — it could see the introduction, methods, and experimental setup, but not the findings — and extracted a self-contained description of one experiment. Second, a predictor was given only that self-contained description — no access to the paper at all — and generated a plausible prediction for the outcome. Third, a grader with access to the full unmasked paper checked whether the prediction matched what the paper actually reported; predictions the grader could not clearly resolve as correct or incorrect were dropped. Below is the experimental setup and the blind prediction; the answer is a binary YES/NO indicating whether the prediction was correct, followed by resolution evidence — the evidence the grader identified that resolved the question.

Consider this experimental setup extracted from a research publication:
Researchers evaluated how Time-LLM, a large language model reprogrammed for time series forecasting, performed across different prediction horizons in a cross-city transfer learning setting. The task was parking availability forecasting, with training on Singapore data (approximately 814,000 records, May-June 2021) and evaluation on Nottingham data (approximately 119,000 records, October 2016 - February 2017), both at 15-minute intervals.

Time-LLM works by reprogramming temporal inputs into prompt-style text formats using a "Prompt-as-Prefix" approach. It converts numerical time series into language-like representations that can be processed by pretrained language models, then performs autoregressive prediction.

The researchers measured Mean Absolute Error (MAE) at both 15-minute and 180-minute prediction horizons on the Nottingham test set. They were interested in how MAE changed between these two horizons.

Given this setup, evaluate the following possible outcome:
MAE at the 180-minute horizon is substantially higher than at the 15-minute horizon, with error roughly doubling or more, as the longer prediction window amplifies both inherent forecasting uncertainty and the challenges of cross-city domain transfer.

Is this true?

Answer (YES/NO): YES